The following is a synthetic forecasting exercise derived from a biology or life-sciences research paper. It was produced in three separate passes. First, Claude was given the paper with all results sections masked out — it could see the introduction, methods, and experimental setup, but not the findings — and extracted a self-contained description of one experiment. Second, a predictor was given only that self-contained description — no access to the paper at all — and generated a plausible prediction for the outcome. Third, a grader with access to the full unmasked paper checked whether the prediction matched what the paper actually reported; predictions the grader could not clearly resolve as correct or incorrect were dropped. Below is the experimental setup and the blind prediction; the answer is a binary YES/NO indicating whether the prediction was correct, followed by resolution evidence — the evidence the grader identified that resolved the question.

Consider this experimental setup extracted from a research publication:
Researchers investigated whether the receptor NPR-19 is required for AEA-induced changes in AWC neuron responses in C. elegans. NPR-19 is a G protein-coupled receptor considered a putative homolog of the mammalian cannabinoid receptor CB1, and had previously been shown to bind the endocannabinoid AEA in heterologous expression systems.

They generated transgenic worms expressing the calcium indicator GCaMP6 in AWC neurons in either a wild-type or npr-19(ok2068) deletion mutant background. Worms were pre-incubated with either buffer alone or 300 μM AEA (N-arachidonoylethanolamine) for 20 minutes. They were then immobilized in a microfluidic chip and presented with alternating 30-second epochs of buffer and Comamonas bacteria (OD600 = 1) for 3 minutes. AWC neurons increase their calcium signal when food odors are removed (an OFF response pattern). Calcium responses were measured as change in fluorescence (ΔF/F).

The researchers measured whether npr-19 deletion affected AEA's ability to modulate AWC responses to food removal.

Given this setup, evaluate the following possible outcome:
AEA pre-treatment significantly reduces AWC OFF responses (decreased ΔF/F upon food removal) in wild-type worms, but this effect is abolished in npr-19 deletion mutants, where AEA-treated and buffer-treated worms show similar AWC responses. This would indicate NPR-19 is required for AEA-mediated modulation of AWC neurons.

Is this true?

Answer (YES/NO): NO